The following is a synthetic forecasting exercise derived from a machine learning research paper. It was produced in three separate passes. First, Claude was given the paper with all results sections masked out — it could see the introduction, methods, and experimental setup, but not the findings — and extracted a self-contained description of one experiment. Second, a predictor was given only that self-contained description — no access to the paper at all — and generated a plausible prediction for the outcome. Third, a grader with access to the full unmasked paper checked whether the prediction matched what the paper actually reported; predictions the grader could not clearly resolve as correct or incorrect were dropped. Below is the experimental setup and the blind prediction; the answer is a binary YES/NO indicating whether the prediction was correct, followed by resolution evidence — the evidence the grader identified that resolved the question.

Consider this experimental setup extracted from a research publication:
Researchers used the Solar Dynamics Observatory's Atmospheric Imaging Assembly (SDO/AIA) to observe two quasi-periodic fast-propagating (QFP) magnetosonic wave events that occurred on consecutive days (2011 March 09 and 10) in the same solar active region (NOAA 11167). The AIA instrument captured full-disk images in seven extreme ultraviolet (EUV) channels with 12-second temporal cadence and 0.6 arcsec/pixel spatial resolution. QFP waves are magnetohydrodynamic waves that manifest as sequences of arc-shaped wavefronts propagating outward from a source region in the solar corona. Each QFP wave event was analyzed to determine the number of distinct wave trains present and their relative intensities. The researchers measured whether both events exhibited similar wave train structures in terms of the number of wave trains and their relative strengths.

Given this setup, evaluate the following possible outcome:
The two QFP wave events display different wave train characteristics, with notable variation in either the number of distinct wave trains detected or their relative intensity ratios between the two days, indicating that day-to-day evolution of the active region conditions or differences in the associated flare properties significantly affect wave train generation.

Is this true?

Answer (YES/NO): NO